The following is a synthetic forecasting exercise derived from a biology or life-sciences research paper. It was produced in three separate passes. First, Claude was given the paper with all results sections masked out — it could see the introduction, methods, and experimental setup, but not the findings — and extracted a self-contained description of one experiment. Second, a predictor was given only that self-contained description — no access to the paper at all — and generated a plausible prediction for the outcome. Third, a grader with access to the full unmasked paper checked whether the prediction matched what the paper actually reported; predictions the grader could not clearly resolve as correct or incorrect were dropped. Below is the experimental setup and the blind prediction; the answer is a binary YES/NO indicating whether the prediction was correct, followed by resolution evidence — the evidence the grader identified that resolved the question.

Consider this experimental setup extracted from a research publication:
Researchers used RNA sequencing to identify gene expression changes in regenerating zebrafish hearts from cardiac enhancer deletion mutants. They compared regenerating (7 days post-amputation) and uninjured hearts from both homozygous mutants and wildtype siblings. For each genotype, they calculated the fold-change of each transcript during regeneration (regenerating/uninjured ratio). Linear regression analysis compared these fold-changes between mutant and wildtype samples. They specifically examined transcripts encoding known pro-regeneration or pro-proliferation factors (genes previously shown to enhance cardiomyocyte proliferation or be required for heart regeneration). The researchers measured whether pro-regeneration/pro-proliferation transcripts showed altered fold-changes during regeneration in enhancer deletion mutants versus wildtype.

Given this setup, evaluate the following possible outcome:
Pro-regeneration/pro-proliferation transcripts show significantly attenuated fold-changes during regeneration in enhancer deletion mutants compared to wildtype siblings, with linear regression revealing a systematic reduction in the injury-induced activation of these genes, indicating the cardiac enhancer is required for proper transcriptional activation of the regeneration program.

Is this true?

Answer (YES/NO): NO